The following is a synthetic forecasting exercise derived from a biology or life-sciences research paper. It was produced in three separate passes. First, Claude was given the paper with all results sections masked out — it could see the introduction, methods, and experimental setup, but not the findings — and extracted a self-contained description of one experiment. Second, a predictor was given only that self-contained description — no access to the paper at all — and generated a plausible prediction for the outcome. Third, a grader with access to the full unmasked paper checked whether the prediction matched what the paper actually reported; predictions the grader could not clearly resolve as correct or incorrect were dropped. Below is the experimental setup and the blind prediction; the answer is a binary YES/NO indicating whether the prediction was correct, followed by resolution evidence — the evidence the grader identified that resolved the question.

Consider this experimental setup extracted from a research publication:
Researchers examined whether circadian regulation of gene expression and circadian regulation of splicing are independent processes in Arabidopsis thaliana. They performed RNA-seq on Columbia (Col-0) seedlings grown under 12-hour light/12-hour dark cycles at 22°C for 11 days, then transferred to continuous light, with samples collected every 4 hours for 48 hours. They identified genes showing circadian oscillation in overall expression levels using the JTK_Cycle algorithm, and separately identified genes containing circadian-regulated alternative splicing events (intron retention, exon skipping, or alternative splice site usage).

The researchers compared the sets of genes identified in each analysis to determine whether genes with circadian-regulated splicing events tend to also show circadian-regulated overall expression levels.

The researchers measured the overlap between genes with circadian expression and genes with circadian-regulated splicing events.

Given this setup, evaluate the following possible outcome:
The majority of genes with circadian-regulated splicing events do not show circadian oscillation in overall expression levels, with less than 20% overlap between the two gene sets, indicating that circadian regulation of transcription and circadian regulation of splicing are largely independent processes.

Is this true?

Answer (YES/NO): NO